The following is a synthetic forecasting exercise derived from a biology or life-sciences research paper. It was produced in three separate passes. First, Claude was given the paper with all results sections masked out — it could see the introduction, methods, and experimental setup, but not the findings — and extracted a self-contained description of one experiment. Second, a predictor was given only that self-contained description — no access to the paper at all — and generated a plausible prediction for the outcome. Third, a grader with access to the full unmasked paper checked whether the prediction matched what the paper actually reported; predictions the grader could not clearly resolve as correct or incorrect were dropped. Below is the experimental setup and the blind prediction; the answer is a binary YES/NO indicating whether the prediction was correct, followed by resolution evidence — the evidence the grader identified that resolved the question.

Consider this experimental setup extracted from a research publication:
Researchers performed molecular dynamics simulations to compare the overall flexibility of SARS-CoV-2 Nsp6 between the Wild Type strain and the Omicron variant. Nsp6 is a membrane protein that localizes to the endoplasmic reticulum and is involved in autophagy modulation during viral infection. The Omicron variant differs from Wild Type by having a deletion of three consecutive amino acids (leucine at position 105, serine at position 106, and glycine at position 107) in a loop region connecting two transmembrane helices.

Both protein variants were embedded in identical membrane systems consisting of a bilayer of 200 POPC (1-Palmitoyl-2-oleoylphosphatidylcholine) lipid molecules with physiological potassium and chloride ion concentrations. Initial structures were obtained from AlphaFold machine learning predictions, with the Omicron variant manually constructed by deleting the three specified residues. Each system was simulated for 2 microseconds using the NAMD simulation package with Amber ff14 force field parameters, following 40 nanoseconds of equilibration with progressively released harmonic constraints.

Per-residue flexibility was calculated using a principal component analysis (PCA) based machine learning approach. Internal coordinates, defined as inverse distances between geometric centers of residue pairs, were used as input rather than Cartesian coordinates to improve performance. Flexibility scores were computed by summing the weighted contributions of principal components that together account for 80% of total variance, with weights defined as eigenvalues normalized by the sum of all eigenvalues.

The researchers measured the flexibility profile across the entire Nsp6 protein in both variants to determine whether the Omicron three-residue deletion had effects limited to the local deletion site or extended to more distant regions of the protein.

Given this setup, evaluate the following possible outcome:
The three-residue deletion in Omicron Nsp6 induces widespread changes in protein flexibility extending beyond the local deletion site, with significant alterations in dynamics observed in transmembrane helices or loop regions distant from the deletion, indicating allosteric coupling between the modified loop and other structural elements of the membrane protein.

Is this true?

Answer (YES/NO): NO